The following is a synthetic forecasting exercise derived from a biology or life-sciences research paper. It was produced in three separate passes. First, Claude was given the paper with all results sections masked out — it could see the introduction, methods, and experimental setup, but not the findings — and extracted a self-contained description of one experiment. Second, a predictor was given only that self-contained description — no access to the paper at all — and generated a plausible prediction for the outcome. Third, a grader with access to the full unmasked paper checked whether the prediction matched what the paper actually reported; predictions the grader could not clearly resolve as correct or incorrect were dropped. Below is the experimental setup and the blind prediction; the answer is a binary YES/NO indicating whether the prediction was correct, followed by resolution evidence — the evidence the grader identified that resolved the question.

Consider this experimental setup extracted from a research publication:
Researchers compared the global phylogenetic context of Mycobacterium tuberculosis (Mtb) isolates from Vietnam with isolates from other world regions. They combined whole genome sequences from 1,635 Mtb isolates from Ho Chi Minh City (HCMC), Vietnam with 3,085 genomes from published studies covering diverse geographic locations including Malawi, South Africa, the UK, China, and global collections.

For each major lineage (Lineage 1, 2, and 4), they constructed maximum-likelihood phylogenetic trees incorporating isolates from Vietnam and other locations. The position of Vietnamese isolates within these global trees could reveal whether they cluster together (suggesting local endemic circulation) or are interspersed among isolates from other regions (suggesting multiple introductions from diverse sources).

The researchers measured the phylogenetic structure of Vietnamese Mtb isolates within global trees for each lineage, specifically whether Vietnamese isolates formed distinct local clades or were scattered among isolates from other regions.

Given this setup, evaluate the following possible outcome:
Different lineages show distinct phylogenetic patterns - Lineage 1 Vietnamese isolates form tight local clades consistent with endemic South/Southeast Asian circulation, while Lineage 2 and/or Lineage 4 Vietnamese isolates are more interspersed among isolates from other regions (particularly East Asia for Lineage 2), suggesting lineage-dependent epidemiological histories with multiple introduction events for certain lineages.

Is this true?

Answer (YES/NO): YES